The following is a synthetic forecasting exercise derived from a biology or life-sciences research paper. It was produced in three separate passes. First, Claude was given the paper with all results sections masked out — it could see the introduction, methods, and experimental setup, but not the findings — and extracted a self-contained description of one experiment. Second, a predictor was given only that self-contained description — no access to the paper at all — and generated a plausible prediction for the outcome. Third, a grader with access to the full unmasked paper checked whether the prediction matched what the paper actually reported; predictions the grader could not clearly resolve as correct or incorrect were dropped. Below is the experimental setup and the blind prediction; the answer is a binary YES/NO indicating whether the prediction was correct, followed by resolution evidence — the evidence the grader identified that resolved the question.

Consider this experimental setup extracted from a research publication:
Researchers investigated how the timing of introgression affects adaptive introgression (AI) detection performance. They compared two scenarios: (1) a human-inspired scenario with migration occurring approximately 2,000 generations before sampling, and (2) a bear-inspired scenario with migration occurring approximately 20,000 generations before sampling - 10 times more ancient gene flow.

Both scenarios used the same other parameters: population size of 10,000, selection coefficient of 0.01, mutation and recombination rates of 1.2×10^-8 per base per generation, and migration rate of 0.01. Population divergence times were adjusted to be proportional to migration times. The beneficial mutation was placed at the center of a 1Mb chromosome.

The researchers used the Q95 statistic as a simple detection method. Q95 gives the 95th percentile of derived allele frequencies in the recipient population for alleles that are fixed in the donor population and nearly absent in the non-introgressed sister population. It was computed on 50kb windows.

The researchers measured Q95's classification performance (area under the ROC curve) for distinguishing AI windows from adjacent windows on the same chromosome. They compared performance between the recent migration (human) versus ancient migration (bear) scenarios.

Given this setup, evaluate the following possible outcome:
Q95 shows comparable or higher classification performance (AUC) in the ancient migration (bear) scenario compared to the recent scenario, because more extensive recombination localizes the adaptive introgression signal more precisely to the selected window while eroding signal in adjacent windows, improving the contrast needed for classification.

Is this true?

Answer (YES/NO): NO